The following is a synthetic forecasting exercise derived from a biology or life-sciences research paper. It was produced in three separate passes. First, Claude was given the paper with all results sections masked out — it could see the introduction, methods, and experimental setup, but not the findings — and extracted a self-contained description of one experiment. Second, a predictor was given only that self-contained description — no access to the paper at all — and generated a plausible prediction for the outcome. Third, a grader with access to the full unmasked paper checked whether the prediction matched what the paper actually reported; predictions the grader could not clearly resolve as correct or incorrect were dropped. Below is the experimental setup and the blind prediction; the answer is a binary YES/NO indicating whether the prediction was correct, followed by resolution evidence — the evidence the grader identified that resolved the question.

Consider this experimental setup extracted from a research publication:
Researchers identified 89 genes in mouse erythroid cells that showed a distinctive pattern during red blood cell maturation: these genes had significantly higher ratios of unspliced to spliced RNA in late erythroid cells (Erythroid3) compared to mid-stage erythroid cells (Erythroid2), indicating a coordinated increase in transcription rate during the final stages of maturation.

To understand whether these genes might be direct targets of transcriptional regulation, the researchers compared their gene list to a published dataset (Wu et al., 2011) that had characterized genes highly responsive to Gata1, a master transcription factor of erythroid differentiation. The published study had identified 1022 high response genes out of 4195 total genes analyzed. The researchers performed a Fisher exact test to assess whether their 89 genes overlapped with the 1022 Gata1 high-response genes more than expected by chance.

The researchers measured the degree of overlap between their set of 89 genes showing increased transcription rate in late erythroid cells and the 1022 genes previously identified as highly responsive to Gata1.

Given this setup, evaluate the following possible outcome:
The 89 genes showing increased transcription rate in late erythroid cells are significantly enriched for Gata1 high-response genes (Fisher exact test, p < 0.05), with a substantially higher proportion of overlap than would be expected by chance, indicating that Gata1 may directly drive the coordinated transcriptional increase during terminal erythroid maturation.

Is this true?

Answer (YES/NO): YES